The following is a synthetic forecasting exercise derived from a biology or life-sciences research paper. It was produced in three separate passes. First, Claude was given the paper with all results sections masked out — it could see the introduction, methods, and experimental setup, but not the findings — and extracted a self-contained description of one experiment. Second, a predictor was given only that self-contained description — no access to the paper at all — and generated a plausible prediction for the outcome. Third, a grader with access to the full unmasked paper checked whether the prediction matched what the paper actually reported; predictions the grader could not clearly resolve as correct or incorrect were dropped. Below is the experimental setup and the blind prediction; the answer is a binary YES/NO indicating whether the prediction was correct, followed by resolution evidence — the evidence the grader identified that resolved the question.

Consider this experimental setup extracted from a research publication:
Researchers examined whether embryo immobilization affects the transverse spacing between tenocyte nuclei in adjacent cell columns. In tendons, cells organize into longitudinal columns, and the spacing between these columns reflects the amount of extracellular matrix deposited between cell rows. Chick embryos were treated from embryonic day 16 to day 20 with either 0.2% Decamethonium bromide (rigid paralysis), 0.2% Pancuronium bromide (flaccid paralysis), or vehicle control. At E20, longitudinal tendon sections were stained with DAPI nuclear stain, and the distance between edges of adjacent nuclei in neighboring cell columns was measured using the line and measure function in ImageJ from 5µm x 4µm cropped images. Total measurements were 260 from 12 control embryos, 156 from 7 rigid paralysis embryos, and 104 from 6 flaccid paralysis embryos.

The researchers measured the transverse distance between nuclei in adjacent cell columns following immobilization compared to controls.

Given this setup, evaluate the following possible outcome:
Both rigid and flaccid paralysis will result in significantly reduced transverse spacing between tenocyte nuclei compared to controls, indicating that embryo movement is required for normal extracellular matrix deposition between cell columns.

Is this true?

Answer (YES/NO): YES